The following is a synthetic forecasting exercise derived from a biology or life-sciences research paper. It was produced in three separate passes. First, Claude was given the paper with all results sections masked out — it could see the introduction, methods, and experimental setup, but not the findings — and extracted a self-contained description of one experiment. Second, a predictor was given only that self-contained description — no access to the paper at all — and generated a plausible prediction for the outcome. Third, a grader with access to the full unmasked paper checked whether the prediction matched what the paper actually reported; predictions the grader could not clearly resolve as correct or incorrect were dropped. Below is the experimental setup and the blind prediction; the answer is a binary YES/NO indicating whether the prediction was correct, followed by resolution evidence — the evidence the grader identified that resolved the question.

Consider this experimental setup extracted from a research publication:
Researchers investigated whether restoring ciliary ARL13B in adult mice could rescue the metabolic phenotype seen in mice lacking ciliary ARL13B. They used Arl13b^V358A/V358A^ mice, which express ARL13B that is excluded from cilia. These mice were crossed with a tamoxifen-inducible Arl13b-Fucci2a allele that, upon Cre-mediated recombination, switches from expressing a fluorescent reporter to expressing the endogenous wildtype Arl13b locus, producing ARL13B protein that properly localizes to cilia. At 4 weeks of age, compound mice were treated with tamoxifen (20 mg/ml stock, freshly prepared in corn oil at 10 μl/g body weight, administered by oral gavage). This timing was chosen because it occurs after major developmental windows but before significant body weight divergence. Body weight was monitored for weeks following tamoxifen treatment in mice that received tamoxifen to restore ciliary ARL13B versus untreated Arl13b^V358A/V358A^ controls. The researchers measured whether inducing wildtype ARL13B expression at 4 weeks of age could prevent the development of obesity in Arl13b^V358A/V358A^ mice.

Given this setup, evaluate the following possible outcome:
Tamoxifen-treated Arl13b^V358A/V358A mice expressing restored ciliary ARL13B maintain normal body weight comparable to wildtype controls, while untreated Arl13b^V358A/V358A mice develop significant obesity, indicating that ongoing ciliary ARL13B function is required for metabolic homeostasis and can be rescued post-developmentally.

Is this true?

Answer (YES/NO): YES